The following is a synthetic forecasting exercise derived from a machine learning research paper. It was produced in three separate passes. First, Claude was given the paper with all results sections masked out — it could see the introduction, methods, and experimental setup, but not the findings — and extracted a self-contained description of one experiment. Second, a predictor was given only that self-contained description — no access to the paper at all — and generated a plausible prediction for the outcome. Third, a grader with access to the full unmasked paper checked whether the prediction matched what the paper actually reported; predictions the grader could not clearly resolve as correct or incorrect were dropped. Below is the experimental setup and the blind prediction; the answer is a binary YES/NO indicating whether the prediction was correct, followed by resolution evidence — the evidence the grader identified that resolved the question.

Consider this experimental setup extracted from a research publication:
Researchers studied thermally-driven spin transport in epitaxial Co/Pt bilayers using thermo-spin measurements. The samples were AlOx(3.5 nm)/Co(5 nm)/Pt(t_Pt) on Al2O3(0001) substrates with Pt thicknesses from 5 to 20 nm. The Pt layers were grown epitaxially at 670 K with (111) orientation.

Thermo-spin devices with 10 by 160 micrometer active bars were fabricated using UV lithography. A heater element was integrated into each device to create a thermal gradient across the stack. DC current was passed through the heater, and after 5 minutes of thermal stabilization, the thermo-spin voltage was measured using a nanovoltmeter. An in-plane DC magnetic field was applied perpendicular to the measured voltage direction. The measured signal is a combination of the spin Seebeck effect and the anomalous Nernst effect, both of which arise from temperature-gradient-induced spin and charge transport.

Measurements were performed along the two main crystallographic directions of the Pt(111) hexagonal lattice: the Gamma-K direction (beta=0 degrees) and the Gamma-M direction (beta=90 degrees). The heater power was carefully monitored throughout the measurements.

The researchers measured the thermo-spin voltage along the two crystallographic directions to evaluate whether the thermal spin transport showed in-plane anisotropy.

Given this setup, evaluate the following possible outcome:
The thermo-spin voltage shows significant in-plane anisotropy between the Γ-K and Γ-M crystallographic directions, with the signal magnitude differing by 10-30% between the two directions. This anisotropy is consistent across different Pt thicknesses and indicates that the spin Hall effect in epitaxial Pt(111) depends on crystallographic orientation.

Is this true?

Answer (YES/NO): NO